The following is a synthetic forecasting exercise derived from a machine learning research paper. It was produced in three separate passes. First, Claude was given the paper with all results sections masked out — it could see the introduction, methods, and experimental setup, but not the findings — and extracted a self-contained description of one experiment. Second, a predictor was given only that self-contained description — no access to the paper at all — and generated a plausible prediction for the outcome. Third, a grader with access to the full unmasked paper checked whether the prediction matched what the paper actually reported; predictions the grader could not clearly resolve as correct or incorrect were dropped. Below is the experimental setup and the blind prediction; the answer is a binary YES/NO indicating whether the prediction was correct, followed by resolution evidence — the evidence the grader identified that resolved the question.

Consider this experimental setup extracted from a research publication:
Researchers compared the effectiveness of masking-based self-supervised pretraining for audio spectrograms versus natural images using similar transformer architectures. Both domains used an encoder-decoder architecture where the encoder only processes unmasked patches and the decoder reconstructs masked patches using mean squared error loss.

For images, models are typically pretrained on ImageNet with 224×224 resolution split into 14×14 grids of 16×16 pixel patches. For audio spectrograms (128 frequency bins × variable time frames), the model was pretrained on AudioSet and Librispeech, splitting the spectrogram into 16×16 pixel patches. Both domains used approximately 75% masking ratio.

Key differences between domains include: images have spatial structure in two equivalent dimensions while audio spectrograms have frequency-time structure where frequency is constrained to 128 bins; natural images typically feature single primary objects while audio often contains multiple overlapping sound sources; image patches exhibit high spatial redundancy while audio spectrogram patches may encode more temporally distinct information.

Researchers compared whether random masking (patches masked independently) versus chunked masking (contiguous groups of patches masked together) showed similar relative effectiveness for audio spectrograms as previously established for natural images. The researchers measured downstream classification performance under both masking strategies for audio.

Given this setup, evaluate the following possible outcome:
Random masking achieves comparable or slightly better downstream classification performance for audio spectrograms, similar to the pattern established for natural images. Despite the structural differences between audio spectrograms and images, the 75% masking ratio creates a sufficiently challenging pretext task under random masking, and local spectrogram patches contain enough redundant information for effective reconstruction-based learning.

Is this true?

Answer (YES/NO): NO